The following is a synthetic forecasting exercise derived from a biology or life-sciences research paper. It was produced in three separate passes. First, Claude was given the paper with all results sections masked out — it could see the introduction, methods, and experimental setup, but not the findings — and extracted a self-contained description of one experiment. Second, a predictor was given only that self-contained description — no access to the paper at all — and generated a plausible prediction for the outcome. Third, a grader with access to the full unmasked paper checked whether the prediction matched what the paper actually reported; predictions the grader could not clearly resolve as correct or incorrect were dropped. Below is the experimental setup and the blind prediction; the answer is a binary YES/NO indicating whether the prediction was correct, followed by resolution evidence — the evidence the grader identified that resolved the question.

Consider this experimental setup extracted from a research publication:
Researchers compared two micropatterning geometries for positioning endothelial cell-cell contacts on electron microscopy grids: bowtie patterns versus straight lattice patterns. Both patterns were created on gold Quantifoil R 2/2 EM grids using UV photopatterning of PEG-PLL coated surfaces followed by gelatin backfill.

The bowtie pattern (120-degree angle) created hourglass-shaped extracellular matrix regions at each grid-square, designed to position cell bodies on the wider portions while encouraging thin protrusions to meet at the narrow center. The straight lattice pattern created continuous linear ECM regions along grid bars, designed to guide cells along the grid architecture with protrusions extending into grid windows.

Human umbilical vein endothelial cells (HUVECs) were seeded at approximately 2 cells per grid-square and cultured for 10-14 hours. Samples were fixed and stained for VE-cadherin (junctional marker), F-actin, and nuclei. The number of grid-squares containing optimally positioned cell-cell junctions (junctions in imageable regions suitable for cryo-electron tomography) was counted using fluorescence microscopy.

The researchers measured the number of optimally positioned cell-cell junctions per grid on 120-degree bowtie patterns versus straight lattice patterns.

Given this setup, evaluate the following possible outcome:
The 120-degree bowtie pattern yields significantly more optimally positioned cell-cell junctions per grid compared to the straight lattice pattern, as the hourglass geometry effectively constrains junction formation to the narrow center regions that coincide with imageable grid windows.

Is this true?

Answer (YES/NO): NO